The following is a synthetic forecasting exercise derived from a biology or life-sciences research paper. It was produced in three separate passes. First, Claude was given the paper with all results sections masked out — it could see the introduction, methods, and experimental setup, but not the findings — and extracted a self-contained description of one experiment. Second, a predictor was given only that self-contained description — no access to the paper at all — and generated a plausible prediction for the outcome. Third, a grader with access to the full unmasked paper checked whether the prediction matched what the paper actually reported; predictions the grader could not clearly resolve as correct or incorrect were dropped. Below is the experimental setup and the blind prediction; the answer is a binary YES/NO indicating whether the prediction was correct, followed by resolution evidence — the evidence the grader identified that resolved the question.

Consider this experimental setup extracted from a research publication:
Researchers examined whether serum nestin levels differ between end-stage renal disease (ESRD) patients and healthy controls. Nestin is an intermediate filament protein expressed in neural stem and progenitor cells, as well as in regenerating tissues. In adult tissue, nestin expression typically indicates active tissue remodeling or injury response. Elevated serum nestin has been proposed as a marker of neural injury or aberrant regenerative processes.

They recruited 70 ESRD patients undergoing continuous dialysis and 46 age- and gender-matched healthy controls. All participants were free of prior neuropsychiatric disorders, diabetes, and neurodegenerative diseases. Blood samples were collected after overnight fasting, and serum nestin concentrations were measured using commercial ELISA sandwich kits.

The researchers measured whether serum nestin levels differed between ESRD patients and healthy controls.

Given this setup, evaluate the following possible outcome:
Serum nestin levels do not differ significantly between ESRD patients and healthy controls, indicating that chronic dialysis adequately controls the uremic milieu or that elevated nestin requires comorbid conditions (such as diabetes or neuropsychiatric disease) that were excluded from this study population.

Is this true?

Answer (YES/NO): NO